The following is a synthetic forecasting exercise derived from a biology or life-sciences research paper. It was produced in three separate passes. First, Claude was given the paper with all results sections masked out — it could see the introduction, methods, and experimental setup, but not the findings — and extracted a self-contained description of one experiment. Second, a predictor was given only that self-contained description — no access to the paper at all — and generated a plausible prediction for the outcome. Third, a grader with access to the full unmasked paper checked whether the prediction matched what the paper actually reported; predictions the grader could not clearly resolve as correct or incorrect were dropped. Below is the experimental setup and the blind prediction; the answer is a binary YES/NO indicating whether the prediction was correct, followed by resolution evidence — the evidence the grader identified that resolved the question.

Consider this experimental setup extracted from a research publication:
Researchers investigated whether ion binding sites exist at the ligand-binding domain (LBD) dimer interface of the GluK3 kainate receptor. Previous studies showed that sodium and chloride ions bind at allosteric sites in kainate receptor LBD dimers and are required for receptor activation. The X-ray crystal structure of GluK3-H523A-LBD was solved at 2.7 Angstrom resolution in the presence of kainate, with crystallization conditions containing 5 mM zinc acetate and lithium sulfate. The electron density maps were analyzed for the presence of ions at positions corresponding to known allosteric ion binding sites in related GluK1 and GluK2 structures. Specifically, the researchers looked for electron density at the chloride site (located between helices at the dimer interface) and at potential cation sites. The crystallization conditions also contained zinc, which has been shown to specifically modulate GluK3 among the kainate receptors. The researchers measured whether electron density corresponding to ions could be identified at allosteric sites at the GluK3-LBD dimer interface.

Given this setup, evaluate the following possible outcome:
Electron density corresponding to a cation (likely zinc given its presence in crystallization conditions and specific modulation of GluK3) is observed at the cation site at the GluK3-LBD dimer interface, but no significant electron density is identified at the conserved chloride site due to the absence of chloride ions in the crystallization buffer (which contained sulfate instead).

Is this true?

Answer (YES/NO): NO